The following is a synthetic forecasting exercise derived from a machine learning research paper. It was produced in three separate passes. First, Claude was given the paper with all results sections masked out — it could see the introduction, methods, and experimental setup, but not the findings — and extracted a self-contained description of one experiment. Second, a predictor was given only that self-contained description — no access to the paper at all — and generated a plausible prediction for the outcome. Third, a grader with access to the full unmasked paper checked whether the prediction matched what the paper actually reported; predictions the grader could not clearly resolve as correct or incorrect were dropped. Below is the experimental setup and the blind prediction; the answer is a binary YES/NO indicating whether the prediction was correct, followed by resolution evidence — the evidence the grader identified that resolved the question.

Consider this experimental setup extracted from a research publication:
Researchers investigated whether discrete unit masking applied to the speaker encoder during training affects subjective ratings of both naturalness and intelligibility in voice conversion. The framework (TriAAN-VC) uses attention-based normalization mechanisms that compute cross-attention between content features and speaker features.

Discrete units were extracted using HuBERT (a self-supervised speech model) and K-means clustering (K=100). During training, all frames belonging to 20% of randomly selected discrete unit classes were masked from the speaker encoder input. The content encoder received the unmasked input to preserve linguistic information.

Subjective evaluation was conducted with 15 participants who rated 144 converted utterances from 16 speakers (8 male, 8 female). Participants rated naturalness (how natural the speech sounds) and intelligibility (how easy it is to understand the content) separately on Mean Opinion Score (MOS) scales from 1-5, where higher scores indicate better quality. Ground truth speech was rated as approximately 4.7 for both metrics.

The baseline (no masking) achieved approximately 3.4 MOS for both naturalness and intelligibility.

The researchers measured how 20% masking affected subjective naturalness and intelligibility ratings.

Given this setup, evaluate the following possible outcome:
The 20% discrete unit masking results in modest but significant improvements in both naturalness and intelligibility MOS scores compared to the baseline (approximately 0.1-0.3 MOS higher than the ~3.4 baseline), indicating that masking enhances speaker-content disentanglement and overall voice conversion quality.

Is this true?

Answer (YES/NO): NO